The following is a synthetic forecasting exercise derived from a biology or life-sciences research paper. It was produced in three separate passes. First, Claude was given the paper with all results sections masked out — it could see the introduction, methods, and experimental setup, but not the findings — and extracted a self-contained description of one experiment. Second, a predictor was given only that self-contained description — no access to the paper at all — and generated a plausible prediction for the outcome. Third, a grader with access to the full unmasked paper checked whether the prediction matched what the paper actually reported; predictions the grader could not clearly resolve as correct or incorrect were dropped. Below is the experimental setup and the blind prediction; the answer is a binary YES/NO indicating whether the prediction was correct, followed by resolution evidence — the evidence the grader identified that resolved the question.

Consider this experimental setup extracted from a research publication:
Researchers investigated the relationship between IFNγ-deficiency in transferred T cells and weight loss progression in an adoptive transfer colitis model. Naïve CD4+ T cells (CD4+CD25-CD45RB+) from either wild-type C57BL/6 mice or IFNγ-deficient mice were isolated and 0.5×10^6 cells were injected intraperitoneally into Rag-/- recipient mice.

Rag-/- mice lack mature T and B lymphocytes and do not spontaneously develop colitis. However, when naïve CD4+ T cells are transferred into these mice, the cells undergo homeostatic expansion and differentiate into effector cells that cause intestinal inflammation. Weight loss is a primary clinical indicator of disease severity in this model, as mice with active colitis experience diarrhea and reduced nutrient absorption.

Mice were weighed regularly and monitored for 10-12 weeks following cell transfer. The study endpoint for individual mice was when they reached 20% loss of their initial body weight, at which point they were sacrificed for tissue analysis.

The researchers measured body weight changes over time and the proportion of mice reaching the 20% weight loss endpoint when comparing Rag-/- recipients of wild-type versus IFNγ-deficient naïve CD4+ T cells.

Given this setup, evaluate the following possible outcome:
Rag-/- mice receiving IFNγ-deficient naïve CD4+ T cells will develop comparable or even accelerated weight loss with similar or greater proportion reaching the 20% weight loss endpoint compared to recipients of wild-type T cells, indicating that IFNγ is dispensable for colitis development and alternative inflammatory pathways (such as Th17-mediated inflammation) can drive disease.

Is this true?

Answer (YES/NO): NO